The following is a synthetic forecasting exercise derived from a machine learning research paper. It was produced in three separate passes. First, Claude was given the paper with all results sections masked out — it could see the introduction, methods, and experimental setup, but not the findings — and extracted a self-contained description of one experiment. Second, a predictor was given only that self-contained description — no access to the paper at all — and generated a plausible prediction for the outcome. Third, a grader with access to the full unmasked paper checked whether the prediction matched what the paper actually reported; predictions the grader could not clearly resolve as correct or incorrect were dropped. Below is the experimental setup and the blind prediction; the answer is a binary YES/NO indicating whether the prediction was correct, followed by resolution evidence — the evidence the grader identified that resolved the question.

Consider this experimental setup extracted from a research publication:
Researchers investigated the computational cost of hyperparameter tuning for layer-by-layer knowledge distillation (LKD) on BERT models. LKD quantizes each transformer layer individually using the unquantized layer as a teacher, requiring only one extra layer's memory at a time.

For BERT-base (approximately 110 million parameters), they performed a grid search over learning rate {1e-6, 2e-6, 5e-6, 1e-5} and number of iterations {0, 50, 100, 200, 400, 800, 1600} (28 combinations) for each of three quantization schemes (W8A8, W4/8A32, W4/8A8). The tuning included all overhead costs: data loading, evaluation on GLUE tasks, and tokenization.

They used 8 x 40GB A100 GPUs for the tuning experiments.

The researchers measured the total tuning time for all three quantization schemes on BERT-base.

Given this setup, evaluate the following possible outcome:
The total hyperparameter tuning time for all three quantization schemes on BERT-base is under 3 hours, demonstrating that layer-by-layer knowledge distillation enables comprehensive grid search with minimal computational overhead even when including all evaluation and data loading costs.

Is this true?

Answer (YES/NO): NO